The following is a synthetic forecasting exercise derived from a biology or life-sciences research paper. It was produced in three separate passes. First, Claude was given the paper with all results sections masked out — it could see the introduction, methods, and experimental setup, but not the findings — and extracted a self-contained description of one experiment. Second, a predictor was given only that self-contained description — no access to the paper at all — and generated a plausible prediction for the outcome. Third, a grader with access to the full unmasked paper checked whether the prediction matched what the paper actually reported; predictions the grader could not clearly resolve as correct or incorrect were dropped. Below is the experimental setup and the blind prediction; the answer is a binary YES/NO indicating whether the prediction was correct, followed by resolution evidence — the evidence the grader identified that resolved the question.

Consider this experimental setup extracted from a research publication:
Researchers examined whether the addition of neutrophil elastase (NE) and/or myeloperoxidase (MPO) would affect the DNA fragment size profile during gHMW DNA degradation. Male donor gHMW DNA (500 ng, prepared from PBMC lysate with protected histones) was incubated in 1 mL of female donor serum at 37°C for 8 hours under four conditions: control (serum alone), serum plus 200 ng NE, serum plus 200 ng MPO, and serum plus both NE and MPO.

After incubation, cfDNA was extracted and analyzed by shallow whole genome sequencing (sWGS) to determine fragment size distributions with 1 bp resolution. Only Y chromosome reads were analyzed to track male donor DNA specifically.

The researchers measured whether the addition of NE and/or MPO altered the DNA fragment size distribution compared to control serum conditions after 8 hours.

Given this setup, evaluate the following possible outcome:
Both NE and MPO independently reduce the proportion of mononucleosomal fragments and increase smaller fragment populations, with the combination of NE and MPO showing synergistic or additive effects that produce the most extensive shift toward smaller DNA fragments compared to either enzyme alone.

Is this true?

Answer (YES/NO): NO